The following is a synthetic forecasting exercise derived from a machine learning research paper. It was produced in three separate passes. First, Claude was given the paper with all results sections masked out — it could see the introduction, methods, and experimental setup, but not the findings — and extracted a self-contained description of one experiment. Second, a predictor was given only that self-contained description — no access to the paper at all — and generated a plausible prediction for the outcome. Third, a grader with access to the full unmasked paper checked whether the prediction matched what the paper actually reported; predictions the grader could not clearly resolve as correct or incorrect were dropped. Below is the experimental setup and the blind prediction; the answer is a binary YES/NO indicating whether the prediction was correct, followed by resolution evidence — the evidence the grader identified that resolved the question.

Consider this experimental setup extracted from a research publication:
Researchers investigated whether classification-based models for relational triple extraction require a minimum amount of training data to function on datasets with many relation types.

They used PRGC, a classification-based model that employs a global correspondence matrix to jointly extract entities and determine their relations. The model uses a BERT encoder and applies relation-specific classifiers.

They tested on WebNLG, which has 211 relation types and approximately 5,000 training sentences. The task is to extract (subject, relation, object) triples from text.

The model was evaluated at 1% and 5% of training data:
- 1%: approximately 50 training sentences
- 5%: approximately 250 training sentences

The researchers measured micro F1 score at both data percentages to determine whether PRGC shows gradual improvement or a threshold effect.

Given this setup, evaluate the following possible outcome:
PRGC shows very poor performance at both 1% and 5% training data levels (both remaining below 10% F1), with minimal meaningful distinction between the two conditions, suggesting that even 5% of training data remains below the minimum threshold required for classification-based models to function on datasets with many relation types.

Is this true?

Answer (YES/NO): NO